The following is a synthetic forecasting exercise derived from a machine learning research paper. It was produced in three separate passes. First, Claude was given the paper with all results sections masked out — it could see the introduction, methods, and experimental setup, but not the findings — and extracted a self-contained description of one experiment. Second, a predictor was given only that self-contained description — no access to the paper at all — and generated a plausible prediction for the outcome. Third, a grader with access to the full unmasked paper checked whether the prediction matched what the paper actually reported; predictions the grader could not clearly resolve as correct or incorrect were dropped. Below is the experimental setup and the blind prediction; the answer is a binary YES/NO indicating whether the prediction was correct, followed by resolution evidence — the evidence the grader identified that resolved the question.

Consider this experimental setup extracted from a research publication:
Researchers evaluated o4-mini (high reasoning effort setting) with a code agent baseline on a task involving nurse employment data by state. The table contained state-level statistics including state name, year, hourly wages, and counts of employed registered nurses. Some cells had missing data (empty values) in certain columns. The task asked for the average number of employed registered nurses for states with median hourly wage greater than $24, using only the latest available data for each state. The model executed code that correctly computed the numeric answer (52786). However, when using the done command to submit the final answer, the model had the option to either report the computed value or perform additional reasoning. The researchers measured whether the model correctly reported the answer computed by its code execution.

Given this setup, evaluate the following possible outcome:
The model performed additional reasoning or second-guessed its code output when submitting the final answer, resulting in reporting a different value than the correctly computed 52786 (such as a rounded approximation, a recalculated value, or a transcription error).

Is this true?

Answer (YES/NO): YES